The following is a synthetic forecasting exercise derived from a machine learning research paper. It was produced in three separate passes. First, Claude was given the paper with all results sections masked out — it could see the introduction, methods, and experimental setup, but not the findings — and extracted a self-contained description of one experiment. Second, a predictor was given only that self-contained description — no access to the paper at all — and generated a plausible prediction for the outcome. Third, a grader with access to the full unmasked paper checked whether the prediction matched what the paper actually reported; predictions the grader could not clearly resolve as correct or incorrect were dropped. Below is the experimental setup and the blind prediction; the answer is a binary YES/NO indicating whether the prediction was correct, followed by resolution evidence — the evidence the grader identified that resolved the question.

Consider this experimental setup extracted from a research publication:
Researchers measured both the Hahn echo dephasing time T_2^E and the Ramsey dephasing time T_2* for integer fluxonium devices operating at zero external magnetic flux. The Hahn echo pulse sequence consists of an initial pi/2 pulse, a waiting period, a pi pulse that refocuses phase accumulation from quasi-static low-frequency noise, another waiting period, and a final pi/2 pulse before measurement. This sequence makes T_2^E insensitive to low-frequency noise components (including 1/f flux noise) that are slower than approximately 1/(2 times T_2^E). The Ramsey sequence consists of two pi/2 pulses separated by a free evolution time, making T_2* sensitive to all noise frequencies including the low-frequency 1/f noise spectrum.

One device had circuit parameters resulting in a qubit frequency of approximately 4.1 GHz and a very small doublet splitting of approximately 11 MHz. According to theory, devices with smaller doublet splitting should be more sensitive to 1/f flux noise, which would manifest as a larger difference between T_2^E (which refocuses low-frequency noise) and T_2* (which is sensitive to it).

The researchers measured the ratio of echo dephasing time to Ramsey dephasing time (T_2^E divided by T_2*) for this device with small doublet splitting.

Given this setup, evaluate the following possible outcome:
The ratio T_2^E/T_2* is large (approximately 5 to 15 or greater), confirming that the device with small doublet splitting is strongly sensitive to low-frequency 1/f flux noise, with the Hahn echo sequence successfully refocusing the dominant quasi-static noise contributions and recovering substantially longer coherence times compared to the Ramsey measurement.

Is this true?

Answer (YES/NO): NO